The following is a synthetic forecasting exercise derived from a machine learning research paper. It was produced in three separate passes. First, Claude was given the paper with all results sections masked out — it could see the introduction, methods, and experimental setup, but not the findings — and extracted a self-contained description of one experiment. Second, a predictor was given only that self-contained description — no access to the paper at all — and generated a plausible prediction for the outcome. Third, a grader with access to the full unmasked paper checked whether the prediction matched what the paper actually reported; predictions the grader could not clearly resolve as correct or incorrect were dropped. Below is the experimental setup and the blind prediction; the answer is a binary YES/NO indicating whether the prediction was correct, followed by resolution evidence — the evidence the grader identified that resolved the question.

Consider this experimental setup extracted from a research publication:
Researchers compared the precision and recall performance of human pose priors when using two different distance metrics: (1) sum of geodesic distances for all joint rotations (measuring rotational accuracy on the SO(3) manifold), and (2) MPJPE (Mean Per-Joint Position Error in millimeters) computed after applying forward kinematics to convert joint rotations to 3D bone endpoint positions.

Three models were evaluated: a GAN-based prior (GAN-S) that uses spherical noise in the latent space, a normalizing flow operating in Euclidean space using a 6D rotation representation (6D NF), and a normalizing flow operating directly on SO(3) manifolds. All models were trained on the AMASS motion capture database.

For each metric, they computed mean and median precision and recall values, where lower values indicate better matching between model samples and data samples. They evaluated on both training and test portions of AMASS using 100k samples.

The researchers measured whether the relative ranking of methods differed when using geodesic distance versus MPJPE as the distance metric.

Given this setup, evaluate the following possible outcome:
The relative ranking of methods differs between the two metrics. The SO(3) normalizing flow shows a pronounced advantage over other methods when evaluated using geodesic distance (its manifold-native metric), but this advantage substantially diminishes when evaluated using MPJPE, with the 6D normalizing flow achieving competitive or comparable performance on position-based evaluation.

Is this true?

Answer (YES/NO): YES